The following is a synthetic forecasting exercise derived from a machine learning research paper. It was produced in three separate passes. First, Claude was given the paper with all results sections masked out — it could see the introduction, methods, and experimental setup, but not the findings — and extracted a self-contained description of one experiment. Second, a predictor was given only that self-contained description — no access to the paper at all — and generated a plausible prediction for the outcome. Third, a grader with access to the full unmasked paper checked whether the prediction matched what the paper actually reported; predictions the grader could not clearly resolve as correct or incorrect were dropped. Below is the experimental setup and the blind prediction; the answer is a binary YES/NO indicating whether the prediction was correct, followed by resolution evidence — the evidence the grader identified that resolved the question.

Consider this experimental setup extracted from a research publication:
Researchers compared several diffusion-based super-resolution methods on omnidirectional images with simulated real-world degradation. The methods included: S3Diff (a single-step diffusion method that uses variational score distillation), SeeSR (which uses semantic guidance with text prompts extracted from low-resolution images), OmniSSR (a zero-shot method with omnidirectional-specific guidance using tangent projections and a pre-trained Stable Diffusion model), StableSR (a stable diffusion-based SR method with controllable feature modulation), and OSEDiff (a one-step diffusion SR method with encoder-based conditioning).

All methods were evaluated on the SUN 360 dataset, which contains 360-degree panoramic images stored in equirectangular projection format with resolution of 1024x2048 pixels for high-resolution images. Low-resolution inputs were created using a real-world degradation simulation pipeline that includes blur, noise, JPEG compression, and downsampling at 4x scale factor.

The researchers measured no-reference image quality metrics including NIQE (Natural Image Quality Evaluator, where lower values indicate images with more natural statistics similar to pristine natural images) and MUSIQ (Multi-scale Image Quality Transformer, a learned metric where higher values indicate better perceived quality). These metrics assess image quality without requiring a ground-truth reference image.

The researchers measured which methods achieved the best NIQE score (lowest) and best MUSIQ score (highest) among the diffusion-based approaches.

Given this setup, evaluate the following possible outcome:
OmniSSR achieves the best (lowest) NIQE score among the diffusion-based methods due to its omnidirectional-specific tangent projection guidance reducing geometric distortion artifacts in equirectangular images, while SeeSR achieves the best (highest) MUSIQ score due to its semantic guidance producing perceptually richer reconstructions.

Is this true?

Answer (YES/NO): NO